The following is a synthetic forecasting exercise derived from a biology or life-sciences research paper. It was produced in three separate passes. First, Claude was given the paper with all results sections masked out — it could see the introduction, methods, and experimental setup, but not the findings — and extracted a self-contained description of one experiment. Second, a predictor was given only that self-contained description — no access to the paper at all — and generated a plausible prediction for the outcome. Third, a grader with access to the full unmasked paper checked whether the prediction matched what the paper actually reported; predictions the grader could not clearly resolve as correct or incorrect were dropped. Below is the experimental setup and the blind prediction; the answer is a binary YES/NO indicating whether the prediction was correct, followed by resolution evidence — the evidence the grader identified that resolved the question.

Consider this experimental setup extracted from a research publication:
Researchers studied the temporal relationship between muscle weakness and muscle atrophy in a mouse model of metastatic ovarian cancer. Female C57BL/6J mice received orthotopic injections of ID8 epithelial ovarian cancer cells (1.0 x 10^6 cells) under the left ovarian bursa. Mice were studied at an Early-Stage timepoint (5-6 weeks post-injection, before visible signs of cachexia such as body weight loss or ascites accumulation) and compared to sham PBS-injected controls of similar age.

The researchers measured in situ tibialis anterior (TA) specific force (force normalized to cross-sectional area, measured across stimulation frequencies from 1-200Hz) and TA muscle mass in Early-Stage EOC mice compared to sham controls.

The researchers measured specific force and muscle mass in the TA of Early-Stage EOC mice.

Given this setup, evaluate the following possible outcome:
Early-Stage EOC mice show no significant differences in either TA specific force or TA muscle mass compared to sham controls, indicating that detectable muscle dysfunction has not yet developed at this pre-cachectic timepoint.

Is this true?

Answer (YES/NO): NO